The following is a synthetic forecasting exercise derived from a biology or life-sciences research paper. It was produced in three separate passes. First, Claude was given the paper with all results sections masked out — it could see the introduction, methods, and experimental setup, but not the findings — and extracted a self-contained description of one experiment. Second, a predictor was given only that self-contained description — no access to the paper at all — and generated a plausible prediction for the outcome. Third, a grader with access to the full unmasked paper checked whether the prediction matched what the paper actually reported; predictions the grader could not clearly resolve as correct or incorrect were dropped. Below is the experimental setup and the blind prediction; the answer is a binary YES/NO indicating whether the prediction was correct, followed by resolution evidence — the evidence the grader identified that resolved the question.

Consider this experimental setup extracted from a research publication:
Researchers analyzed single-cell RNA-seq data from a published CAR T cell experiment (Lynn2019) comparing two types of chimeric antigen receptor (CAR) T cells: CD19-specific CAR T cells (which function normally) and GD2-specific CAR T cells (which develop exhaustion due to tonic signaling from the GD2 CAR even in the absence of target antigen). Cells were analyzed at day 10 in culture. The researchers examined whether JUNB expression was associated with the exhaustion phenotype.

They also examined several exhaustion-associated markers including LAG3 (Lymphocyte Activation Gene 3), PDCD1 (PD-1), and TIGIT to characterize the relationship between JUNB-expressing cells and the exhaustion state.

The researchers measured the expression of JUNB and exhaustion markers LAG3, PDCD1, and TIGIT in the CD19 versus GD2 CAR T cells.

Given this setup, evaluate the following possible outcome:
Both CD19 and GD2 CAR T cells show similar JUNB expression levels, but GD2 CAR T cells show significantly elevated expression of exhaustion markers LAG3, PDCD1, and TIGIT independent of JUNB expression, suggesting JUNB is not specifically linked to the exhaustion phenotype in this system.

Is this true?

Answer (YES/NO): NO